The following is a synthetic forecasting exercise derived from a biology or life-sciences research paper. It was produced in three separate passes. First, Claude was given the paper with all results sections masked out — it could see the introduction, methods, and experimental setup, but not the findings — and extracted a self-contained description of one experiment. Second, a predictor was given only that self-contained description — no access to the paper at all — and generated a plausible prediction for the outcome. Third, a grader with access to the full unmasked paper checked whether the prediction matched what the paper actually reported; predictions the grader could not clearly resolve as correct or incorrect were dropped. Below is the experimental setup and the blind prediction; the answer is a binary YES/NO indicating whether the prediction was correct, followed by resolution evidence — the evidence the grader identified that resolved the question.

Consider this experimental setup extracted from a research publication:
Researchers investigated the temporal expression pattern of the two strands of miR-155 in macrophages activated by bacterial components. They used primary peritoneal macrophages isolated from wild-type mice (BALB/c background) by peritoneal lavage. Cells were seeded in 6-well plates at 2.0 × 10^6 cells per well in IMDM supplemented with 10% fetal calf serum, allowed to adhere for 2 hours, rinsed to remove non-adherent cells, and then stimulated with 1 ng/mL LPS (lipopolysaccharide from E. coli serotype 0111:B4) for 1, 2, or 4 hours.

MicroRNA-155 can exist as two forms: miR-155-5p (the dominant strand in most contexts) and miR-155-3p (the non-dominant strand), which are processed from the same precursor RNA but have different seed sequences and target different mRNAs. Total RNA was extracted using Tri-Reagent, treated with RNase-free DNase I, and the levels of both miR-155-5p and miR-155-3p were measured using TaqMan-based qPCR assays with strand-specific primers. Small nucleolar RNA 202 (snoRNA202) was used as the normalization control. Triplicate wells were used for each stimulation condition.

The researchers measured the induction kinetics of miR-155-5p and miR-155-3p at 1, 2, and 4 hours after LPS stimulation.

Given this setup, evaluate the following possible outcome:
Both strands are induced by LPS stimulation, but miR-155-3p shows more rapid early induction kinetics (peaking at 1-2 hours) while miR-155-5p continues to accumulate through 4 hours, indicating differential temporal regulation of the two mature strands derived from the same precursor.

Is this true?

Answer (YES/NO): NO